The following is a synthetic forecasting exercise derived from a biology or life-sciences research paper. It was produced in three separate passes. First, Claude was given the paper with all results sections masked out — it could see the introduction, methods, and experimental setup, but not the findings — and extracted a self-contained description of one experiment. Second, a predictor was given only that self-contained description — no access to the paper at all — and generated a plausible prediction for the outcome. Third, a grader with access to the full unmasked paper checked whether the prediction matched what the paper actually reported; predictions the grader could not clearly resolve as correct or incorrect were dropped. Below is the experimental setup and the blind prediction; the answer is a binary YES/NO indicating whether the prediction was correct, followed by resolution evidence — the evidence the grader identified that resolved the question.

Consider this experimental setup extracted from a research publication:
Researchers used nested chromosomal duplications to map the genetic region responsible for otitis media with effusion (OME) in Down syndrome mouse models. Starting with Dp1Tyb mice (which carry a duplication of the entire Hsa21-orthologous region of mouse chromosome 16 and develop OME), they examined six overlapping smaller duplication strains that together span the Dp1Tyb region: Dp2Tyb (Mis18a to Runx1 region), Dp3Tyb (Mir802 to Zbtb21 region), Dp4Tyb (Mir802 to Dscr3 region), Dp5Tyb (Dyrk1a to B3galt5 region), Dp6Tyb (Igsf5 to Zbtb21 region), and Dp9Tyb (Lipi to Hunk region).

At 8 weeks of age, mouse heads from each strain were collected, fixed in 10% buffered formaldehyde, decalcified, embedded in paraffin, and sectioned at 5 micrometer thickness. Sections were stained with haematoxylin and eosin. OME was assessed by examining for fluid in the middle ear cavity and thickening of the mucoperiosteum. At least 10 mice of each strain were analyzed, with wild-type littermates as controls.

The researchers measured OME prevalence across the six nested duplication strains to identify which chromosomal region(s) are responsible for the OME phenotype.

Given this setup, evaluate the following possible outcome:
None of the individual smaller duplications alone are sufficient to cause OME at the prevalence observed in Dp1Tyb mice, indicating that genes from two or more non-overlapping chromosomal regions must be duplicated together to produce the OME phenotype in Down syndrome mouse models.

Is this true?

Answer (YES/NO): NO